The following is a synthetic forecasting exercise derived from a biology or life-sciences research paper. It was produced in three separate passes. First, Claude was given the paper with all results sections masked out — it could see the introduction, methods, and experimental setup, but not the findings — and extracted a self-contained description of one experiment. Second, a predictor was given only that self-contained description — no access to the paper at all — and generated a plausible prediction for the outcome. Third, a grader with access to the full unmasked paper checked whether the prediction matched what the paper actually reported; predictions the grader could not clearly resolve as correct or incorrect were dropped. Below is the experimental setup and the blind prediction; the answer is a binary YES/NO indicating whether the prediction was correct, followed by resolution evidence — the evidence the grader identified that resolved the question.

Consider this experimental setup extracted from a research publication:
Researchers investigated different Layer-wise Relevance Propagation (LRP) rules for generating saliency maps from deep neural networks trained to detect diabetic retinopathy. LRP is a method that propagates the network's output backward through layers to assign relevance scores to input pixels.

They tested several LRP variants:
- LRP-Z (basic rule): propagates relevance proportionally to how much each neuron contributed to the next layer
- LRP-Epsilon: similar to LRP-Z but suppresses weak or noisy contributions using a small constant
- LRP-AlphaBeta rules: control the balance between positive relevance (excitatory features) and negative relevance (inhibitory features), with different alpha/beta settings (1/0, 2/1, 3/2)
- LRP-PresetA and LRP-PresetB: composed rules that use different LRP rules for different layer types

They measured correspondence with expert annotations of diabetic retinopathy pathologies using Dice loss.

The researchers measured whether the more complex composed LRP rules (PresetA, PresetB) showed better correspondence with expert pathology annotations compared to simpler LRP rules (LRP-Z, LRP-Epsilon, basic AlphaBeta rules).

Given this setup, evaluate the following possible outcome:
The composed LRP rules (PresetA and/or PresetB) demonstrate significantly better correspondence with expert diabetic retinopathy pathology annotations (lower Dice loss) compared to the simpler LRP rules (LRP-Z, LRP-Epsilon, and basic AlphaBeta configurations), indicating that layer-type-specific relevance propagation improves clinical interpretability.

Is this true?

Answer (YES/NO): NO